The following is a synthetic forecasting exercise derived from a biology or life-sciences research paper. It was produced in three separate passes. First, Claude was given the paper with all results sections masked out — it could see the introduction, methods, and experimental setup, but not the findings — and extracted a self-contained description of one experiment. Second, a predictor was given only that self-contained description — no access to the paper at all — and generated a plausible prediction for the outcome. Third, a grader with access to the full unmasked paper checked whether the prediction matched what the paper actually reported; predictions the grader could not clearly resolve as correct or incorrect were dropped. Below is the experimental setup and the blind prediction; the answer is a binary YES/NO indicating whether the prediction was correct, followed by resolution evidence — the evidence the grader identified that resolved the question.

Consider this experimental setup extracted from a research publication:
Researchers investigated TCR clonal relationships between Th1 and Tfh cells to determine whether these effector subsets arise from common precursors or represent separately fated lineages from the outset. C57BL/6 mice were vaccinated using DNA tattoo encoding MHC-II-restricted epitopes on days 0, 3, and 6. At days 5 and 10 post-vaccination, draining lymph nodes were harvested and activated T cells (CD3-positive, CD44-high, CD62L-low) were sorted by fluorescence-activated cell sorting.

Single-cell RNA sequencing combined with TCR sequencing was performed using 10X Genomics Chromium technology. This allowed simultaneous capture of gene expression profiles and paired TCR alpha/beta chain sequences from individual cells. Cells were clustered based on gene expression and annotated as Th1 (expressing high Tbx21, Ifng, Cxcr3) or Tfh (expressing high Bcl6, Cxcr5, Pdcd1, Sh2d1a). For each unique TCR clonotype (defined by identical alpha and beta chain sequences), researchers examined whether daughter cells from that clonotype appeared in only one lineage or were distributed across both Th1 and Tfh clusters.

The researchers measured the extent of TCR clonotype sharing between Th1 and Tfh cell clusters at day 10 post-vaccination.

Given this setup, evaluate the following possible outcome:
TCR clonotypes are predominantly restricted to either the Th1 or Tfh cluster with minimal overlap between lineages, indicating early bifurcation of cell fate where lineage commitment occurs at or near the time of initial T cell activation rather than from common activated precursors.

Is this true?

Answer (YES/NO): NO